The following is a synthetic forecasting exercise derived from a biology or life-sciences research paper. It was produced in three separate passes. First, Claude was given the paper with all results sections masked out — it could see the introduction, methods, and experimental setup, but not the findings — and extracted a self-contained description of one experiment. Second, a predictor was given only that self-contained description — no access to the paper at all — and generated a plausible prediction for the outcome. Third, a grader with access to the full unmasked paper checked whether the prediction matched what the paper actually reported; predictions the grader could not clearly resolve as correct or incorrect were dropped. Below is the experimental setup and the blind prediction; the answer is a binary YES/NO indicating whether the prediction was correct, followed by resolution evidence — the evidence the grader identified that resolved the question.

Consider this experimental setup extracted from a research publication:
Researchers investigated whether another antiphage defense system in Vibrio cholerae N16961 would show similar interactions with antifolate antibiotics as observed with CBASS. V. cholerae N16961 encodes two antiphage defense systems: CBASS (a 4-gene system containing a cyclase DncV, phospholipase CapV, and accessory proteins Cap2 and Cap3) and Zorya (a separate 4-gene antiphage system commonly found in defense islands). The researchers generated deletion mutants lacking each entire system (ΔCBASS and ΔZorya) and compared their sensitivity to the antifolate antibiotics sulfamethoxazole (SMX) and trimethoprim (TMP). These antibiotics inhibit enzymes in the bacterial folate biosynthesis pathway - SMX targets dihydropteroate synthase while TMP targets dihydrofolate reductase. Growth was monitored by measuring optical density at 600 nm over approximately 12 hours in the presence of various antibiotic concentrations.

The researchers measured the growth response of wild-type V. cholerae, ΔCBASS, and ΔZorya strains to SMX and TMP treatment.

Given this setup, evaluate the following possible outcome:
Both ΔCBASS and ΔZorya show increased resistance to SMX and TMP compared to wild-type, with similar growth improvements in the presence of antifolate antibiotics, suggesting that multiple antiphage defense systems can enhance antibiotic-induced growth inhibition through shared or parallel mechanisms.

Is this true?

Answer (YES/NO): NO